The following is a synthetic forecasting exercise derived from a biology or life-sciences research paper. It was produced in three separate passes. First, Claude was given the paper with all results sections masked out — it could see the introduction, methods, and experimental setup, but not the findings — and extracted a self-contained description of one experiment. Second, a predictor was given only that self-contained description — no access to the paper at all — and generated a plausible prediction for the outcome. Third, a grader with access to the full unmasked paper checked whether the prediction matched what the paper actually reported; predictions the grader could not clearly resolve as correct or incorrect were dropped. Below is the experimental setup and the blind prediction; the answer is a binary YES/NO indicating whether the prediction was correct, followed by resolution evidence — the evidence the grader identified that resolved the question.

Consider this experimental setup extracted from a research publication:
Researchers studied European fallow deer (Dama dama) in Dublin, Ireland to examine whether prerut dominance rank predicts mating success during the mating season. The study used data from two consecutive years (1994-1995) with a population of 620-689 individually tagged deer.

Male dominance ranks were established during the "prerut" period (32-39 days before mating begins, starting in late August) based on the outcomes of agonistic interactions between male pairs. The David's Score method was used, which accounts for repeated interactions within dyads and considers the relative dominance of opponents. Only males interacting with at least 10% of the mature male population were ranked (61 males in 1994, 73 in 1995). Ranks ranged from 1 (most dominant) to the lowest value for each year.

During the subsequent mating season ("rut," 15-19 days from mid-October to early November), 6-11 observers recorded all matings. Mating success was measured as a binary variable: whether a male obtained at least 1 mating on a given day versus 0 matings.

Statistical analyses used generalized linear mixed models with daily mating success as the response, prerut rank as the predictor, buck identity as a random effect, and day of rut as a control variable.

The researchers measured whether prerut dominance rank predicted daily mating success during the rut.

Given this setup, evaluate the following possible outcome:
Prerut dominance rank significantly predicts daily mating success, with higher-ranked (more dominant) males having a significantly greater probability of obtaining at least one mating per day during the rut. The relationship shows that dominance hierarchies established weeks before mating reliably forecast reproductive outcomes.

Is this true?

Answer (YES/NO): YES